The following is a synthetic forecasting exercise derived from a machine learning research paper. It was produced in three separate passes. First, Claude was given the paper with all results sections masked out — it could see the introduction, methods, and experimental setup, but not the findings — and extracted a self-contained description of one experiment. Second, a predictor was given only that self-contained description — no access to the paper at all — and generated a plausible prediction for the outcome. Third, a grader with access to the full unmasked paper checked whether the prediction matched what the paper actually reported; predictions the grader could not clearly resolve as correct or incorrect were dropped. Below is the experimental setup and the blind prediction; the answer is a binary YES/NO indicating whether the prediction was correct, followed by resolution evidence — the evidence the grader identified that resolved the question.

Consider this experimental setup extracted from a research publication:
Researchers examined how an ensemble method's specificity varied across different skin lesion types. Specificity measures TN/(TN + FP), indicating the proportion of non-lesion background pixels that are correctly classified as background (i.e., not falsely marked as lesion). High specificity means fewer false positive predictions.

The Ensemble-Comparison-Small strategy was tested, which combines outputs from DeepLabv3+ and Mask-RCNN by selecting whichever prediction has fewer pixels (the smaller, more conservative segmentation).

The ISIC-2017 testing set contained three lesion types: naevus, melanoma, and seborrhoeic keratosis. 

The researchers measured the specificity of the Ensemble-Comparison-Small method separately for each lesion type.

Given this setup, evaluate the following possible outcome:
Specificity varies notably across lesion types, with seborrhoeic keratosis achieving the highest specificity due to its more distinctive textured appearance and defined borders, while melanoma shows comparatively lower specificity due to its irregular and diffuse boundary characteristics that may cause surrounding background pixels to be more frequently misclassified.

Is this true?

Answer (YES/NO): NO